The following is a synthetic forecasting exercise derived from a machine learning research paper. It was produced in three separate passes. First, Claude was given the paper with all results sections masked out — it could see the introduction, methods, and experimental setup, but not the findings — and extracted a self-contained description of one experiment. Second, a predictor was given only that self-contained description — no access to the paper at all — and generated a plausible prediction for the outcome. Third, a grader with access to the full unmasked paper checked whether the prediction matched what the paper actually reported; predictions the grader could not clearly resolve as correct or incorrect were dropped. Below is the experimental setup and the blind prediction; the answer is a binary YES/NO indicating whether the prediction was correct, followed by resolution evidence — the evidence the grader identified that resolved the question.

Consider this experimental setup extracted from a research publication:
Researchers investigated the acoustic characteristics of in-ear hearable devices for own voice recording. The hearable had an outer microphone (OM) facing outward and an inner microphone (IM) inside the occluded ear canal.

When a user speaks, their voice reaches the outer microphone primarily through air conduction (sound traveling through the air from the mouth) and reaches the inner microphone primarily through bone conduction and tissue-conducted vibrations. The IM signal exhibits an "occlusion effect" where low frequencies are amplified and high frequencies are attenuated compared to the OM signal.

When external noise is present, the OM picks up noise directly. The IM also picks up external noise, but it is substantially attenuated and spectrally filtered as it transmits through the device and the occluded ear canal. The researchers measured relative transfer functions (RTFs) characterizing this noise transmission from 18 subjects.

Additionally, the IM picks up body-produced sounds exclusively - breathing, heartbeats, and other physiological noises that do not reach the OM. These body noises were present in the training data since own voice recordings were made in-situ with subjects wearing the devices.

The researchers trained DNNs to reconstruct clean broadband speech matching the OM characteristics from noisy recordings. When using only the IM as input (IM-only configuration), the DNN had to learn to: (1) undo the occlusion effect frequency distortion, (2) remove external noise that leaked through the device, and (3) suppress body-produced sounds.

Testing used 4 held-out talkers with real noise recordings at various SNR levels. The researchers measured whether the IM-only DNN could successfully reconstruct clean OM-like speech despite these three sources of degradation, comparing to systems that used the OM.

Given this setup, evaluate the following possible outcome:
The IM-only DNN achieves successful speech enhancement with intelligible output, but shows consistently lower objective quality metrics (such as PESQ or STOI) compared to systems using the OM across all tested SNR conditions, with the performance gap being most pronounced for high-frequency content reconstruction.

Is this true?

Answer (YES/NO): NO